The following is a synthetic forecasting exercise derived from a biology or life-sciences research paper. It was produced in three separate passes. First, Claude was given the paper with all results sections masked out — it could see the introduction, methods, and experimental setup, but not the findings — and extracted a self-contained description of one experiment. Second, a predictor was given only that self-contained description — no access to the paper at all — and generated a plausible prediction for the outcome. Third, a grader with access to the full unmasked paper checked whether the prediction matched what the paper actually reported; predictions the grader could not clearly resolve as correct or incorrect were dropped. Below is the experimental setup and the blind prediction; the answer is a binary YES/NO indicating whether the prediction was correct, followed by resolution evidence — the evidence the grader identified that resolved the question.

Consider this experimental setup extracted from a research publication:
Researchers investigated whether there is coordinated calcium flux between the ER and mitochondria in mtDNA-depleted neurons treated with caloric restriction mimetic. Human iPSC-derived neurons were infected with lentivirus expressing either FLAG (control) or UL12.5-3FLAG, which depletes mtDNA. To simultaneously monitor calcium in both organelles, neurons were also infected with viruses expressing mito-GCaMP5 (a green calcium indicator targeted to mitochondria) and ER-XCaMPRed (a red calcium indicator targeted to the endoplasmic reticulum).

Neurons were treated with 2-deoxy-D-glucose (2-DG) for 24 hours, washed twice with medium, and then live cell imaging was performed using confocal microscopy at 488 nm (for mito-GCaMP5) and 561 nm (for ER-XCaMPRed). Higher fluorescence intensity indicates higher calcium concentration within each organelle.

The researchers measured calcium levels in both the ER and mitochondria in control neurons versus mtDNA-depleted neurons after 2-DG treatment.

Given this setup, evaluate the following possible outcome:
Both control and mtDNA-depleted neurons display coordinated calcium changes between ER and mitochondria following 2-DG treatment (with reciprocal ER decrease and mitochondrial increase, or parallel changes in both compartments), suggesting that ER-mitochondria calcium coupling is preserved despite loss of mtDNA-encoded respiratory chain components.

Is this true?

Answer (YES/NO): NO